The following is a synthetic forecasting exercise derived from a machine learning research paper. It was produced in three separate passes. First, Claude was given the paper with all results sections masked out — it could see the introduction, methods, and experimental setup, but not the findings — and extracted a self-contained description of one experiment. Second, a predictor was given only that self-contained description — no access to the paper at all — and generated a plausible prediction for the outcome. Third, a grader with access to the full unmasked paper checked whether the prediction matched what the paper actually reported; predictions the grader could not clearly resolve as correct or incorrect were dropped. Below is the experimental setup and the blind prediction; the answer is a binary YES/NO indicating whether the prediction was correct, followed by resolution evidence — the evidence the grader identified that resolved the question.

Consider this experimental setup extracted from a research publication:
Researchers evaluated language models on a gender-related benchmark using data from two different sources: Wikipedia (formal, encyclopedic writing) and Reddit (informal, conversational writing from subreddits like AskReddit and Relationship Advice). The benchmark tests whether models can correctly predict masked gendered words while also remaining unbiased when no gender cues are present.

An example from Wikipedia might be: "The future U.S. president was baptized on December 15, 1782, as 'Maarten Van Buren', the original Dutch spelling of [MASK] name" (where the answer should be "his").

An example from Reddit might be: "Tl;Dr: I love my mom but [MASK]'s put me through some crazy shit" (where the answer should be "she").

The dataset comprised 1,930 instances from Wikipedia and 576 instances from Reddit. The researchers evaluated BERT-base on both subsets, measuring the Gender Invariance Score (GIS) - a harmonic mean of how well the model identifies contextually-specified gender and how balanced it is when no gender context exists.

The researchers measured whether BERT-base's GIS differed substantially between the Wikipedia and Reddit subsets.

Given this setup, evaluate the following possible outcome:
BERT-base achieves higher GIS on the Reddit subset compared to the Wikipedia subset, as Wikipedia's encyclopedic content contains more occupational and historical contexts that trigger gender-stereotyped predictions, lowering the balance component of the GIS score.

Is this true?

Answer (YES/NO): NO